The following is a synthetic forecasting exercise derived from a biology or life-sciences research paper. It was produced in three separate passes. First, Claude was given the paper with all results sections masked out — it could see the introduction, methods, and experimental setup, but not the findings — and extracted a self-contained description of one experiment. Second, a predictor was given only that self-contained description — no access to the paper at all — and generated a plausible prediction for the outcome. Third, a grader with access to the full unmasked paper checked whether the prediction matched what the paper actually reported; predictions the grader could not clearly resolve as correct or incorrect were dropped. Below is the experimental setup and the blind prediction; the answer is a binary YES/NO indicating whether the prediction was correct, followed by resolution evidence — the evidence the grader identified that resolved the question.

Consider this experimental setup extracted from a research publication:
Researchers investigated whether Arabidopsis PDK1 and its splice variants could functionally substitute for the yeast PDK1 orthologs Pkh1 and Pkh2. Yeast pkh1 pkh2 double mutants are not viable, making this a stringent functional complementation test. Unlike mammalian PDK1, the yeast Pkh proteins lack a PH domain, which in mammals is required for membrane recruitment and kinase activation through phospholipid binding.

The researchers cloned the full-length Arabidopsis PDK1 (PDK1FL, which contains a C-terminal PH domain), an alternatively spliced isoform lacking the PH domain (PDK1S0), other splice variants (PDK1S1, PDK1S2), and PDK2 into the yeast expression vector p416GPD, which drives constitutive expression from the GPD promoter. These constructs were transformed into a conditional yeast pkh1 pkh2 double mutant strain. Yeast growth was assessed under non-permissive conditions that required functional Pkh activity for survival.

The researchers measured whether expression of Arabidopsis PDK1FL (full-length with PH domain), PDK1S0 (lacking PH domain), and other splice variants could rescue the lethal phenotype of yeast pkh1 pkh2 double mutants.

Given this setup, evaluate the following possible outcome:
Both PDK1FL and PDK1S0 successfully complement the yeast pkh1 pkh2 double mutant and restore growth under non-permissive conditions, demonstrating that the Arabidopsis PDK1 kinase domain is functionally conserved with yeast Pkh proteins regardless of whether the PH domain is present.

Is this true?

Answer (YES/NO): YES